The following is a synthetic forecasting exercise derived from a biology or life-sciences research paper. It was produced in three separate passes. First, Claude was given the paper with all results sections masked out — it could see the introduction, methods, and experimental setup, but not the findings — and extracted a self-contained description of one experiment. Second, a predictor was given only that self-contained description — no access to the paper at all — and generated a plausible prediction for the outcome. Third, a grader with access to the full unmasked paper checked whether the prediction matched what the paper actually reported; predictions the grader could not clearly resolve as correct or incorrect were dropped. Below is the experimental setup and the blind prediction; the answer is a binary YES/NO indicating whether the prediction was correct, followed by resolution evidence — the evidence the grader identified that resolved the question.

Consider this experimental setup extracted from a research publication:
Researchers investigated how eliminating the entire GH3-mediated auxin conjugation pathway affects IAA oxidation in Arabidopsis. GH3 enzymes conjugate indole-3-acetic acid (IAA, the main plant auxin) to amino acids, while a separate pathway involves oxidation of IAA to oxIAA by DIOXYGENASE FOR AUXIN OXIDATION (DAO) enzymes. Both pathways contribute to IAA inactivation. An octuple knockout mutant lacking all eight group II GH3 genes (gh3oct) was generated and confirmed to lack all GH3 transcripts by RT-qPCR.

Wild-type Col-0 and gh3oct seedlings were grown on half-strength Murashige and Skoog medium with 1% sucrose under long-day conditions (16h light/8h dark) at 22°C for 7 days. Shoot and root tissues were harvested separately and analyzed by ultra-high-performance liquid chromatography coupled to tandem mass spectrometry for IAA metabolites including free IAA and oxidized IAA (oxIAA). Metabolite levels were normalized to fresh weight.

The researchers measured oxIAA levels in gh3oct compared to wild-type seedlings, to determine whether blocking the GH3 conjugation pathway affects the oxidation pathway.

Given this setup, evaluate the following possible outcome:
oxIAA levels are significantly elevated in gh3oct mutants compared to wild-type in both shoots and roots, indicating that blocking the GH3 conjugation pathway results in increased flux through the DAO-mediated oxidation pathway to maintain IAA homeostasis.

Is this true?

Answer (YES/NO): NO